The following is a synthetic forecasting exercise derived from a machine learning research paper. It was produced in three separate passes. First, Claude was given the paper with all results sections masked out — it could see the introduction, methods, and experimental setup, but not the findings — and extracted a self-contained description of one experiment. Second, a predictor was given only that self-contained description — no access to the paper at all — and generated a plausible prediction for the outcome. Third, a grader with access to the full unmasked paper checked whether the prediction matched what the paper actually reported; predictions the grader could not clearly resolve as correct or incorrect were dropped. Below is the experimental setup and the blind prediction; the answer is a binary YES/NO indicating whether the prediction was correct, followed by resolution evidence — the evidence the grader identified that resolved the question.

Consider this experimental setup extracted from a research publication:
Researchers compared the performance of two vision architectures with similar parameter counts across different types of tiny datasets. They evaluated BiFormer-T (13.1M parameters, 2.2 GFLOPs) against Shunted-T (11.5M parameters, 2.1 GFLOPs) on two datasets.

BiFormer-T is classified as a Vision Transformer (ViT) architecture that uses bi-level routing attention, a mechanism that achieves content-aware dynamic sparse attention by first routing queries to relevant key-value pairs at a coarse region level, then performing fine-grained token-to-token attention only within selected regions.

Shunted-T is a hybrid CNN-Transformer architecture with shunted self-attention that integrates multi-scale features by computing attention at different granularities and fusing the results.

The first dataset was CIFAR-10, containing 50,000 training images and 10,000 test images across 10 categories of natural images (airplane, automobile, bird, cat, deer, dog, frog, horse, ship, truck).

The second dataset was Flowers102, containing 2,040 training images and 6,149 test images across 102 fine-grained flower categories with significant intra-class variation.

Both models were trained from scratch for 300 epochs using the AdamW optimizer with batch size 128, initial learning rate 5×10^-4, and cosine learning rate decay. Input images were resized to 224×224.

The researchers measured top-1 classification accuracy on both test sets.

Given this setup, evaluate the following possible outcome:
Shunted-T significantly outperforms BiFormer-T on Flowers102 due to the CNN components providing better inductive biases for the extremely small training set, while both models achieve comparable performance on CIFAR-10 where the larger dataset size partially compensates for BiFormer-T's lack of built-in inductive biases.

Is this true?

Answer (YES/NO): NO